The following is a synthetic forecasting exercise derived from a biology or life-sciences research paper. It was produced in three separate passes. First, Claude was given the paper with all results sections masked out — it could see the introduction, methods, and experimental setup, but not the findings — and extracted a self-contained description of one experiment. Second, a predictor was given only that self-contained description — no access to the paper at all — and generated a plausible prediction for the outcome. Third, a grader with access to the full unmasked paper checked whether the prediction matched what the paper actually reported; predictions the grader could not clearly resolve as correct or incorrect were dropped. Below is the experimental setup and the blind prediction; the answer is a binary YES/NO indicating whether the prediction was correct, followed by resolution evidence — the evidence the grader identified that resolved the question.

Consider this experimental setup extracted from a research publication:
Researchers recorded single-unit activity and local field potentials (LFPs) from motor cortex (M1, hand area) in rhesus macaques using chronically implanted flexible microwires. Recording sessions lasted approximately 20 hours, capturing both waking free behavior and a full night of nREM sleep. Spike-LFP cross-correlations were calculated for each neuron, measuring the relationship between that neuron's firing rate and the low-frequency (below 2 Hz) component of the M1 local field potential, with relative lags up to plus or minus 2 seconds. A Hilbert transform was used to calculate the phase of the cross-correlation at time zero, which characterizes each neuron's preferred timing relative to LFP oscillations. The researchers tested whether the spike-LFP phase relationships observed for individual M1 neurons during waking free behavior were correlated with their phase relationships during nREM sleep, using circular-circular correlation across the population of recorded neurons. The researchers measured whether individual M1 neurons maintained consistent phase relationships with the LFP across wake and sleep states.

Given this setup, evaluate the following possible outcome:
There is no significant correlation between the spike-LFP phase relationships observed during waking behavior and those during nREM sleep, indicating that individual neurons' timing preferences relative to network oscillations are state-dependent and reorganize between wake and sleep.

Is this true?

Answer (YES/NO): NO